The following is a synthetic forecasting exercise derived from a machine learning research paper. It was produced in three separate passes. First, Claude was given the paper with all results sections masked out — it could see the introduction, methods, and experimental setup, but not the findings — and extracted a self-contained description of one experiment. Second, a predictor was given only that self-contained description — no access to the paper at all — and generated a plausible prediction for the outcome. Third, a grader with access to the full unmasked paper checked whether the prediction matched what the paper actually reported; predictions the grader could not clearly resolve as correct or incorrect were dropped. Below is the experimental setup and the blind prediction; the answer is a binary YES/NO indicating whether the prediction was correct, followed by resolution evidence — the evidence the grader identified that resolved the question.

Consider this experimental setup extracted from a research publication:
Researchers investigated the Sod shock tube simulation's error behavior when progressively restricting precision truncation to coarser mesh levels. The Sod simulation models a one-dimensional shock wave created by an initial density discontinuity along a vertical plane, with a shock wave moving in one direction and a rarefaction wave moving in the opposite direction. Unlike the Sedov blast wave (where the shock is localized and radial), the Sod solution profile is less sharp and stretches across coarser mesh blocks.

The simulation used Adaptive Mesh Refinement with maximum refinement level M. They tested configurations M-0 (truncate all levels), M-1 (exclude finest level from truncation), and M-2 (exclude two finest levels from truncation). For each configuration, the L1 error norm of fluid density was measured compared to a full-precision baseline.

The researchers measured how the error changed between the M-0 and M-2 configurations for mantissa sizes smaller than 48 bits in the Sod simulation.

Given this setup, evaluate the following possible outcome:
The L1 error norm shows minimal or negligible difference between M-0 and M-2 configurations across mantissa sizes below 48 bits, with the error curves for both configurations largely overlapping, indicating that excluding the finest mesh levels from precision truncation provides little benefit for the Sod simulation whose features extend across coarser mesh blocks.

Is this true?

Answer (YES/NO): NO